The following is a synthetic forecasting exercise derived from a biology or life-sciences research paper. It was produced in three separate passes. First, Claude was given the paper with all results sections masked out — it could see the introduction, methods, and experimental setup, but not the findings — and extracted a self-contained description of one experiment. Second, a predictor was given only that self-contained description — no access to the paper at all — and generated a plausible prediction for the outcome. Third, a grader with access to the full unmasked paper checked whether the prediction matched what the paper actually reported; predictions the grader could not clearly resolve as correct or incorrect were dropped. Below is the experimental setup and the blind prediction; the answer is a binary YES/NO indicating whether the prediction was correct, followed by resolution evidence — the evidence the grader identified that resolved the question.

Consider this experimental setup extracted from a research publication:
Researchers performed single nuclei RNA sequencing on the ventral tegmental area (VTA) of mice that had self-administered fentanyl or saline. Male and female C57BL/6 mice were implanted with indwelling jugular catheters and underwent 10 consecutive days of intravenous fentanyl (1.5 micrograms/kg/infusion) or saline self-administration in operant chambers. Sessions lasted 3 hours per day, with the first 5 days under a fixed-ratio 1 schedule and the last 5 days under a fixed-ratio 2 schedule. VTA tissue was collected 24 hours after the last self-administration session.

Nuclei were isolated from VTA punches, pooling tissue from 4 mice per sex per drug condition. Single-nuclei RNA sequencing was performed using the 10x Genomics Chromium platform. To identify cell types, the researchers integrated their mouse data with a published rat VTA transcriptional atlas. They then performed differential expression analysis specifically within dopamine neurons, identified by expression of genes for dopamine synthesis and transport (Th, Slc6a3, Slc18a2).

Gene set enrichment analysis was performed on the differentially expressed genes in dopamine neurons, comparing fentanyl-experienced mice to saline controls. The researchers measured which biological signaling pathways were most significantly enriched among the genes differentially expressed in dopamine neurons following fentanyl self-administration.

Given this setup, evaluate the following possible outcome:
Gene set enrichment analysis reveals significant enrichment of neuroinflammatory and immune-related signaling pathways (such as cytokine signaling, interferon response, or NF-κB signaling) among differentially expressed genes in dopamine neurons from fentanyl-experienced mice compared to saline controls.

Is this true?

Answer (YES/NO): NO